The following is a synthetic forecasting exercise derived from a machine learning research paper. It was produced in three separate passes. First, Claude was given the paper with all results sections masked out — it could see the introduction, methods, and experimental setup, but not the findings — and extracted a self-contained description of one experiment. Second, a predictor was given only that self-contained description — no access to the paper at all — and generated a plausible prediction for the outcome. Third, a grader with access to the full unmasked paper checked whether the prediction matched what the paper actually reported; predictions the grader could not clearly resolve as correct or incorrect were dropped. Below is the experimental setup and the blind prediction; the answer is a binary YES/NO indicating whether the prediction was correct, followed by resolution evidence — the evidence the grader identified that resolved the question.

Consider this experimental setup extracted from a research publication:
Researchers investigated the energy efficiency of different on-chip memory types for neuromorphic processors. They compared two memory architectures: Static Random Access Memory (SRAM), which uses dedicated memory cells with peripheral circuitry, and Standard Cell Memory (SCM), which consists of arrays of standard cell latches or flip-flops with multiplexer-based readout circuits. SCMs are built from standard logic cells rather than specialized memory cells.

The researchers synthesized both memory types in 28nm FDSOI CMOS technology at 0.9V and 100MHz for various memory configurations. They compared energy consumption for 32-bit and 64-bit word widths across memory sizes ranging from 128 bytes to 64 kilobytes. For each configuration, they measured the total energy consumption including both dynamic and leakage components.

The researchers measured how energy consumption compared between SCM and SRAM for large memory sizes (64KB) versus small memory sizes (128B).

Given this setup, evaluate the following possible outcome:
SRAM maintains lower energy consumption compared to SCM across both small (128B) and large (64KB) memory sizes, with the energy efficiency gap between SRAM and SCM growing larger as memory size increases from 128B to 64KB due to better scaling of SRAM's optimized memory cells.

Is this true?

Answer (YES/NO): NO